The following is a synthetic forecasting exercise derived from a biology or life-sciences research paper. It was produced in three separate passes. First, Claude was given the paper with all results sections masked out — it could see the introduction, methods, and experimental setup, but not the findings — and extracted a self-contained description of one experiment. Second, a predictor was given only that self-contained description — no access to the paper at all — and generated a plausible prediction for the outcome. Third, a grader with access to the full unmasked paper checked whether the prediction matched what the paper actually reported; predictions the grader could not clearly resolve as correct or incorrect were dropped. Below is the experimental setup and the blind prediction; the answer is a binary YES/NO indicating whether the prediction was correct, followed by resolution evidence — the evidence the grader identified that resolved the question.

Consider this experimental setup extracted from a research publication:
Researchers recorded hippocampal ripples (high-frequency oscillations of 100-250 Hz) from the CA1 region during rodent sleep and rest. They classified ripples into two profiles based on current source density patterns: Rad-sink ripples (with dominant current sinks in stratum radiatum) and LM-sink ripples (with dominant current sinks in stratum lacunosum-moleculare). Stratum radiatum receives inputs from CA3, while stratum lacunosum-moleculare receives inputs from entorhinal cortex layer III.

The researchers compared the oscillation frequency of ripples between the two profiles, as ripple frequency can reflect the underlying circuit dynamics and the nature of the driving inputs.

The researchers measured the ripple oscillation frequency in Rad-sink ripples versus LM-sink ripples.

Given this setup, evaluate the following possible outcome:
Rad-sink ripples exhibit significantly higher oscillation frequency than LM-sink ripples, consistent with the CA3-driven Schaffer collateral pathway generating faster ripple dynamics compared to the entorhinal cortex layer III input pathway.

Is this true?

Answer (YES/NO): YES